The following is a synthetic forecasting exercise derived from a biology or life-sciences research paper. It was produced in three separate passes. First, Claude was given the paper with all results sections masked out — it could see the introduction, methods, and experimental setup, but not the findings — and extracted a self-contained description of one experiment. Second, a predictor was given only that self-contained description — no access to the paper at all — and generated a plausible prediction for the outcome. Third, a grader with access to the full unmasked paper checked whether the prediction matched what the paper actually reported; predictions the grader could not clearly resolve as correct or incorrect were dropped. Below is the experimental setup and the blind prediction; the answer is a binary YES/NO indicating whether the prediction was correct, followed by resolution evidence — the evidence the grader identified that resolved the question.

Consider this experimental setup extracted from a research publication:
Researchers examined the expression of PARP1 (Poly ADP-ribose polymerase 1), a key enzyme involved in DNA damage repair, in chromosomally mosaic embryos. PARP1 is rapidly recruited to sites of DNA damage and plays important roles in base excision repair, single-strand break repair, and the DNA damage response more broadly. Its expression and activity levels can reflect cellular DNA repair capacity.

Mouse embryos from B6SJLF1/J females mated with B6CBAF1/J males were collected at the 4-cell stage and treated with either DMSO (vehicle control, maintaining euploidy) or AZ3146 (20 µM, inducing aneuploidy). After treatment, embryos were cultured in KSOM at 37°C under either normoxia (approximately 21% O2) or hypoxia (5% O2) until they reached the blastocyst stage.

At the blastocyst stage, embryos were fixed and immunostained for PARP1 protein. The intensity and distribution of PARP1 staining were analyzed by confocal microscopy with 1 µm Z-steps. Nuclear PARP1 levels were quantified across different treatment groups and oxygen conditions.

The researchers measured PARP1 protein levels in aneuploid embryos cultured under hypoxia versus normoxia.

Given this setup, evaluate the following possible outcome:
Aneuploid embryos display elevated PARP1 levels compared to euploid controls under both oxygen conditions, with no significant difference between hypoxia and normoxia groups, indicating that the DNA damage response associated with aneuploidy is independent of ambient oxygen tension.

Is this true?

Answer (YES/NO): NO